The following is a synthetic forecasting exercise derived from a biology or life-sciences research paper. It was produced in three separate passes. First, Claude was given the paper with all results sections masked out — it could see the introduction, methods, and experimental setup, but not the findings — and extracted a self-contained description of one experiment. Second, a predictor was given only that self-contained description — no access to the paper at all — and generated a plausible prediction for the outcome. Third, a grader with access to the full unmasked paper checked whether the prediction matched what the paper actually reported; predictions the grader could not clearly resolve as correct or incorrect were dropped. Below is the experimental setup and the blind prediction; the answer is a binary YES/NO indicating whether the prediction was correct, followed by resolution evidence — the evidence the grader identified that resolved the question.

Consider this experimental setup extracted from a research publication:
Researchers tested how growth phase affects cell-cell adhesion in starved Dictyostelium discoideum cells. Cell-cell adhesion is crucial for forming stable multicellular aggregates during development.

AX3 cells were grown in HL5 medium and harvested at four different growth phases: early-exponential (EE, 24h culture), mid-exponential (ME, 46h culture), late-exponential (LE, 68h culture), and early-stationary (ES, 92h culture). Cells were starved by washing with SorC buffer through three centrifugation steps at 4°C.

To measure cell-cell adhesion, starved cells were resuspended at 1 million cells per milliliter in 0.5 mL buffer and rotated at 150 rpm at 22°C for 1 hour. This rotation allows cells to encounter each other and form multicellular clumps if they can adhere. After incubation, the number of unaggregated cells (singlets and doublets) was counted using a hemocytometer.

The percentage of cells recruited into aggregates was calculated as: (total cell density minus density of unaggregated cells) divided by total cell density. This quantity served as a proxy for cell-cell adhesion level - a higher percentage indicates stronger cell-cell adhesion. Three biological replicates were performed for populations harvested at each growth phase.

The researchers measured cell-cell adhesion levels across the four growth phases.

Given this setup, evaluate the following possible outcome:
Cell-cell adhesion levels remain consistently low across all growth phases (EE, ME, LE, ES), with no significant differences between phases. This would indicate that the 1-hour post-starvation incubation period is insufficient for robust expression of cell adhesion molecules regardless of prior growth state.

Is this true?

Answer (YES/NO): NO